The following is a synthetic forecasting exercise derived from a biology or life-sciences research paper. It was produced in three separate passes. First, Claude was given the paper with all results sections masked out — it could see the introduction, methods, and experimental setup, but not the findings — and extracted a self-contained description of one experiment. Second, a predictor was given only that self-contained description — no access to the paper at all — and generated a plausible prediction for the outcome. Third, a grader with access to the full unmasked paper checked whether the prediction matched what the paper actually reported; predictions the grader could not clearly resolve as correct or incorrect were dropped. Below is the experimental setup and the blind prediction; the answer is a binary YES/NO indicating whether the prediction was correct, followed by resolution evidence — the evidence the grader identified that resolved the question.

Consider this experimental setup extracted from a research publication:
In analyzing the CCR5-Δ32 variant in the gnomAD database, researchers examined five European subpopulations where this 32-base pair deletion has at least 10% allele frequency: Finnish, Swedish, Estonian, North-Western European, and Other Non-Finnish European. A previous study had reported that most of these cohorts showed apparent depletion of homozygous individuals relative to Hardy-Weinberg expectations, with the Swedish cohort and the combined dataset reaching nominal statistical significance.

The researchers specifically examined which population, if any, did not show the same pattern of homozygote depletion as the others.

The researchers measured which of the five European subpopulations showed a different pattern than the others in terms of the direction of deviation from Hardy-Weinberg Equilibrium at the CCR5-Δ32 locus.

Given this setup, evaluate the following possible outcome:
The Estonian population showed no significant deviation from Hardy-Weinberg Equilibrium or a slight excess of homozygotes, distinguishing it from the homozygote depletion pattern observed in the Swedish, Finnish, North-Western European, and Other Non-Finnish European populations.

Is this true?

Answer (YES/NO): NO